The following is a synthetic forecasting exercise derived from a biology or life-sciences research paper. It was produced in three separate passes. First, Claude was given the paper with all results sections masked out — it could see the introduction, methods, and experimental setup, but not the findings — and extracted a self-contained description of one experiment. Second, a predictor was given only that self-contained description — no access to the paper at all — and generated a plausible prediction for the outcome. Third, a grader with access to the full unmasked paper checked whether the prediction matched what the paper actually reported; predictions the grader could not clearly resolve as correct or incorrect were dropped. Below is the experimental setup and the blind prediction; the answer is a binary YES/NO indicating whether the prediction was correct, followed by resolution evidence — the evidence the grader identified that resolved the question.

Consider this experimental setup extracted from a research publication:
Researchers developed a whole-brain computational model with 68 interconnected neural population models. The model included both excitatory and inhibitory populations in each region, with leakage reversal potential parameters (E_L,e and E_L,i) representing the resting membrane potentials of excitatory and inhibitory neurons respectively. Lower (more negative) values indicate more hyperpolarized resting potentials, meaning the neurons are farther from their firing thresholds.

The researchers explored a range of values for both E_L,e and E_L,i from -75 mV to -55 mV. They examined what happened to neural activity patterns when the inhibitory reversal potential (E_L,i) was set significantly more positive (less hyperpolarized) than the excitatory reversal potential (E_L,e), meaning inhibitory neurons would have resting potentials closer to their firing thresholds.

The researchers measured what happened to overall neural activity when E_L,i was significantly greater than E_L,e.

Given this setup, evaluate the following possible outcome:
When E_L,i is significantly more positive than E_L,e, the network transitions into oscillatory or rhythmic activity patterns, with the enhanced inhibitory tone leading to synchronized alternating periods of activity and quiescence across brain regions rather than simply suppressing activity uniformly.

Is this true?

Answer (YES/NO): NO